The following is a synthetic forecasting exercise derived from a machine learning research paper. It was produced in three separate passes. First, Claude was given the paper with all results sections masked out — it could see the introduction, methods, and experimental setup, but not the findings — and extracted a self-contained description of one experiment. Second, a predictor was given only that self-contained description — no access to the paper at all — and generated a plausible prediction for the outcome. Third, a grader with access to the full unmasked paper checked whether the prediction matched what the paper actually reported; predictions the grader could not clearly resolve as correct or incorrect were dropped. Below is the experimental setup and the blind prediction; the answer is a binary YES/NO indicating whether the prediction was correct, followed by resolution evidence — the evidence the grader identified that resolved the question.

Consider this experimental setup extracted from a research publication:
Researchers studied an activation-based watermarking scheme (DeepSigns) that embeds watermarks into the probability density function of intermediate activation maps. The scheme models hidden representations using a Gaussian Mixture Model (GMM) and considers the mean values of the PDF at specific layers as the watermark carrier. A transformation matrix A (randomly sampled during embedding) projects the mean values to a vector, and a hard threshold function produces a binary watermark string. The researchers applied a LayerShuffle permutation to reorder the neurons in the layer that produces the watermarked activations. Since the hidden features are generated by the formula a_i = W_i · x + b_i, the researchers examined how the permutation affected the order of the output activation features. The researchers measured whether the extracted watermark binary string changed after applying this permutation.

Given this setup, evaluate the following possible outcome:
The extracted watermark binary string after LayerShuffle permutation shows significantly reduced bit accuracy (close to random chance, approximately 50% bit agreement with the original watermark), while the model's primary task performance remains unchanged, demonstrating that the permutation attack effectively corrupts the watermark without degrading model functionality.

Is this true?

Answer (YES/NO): YES